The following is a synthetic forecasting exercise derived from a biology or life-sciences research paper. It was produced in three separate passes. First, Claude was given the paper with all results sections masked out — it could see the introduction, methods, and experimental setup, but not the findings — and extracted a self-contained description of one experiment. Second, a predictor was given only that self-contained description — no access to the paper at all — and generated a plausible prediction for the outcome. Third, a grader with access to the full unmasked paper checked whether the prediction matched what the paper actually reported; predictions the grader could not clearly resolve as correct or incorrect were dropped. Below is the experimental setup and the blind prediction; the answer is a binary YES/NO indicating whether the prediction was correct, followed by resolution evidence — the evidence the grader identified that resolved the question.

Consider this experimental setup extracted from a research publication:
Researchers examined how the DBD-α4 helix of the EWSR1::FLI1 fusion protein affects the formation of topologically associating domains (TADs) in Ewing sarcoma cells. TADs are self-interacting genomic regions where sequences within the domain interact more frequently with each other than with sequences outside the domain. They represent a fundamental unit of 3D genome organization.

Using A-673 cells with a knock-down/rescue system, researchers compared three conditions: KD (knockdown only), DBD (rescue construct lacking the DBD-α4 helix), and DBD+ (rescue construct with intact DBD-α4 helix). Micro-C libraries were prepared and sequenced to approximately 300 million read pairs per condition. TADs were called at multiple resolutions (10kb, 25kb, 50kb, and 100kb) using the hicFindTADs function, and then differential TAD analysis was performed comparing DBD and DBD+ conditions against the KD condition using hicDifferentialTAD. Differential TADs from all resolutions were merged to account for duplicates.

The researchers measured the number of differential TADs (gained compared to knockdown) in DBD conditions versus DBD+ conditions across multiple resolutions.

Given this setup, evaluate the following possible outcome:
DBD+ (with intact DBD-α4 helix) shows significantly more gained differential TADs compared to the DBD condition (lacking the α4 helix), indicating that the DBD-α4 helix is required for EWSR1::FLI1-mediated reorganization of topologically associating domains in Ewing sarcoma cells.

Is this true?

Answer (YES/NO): YES